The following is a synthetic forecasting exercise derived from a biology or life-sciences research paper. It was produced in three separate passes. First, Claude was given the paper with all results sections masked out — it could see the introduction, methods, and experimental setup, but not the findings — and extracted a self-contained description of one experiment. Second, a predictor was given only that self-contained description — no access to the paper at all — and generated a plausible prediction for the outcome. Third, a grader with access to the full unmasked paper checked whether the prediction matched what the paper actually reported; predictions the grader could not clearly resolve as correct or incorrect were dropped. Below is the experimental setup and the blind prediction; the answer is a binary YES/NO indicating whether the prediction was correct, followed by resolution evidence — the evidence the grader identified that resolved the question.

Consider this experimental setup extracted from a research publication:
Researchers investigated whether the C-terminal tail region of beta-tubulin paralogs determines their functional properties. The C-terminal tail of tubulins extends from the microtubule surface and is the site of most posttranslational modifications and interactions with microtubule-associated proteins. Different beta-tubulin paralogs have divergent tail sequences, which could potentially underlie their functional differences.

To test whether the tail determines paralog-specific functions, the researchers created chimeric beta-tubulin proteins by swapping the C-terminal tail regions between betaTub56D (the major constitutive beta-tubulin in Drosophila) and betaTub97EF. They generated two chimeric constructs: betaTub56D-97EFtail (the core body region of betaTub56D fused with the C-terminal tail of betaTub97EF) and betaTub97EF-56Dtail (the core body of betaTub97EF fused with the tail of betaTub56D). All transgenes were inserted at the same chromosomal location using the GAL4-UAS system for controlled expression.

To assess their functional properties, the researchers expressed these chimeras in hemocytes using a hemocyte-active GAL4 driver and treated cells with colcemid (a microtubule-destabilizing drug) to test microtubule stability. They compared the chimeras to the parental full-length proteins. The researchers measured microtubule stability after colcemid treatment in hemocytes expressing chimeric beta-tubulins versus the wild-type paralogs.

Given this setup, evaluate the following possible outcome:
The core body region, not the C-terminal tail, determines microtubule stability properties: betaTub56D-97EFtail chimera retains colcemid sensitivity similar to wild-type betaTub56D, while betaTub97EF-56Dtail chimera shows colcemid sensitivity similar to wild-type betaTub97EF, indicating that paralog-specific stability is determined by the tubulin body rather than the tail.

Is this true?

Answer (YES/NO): YES